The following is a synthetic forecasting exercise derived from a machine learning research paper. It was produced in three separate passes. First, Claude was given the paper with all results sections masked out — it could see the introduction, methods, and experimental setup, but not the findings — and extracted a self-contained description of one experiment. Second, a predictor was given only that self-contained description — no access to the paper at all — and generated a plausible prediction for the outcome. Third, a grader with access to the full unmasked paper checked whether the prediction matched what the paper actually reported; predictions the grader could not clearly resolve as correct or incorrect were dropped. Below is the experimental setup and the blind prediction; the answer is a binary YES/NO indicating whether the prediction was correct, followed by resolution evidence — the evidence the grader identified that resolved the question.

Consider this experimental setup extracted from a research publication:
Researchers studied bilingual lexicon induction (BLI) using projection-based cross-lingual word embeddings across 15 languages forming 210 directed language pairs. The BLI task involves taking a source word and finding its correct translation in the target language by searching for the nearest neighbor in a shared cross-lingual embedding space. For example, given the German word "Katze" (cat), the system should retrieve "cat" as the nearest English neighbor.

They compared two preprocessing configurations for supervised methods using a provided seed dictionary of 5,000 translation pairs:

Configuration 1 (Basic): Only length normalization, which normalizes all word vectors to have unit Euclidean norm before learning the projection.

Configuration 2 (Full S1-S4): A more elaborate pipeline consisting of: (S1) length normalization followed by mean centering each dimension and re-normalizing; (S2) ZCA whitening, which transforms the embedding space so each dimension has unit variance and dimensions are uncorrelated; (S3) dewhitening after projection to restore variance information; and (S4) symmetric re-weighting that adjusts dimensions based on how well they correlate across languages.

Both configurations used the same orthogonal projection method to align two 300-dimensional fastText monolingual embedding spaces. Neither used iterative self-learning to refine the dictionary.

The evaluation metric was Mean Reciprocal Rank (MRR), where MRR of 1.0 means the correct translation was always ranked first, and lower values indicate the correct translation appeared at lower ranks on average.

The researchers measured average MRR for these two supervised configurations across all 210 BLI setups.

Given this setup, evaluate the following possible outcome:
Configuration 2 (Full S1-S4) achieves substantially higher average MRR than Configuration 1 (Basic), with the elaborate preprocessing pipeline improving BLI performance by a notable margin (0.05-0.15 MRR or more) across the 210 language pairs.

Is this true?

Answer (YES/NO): YES